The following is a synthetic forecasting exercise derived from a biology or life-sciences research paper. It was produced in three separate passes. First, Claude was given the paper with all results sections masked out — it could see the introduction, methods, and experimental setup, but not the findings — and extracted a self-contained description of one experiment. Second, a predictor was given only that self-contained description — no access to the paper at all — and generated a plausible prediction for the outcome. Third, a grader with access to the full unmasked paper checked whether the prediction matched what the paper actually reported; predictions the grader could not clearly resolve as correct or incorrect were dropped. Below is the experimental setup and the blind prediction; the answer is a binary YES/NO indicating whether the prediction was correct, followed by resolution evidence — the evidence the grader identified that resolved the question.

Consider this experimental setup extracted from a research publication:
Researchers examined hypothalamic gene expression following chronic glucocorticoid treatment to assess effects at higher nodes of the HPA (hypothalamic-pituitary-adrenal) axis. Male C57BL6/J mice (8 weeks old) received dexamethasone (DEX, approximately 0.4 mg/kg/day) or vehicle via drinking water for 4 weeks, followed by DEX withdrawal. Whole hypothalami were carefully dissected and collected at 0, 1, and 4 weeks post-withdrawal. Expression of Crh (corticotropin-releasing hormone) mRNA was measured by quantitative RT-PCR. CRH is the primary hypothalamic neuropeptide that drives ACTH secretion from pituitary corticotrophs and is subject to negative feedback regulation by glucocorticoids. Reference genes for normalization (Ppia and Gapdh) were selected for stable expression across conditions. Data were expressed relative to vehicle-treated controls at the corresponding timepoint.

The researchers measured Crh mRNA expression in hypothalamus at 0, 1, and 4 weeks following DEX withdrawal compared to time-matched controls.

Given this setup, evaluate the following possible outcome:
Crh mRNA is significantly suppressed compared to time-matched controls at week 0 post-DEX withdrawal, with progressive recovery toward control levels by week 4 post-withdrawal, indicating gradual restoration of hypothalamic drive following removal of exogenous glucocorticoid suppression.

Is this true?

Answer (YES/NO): NO